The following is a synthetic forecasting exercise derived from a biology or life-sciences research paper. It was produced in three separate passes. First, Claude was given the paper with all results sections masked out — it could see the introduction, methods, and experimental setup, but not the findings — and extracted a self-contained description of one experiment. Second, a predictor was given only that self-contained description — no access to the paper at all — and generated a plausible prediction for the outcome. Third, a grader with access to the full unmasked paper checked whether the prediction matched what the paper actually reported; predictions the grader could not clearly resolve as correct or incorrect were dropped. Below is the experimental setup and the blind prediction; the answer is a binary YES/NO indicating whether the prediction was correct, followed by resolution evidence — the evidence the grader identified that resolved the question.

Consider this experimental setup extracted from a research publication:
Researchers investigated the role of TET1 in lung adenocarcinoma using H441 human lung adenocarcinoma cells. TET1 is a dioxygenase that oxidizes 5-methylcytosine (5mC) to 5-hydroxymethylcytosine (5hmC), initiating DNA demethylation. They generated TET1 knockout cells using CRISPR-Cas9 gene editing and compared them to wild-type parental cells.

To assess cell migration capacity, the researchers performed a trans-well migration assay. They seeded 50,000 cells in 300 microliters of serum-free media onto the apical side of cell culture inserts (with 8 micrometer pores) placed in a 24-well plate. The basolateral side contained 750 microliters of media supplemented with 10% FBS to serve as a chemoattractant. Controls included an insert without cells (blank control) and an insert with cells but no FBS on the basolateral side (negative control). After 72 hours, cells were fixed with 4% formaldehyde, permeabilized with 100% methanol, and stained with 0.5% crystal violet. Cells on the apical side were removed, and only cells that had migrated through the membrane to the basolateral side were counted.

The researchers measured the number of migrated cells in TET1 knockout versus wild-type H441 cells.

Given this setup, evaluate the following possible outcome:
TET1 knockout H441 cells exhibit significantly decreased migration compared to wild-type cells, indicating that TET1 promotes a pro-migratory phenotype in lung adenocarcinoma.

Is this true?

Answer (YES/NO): NO